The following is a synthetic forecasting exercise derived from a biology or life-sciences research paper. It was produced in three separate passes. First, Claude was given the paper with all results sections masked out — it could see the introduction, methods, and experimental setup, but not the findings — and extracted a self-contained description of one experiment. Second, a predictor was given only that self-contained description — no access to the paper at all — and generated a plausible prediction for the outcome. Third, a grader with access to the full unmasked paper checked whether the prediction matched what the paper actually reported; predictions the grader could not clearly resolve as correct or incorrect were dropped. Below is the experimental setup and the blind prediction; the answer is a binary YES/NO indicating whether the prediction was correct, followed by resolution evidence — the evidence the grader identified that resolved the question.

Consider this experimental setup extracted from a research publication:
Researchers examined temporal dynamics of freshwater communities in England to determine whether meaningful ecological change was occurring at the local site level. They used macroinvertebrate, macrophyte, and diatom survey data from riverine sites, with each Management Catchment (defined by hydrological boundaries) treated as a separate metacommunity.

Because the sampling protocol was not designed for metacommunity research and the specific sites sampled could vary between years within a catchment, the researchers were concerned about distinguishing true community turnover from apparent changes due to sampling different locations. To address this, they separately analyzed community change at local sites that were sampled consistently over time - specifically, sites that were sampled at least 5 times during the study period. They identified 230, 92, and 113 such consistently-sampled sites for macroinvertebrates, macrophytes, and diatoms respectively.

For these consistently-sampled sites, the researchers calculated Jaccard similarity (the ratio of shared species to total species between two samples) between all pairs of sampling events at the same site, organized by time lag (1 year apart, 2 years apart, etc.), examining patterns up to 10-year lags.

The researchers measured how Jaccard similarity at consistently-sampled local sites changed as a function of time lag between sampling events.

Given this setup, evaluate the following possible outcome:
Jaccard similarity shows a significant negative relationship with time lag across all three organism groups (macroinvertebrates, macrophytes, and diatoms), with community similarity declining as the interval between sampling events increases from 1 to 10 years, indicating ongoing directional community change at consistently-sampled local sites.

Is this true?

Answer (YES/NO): YES